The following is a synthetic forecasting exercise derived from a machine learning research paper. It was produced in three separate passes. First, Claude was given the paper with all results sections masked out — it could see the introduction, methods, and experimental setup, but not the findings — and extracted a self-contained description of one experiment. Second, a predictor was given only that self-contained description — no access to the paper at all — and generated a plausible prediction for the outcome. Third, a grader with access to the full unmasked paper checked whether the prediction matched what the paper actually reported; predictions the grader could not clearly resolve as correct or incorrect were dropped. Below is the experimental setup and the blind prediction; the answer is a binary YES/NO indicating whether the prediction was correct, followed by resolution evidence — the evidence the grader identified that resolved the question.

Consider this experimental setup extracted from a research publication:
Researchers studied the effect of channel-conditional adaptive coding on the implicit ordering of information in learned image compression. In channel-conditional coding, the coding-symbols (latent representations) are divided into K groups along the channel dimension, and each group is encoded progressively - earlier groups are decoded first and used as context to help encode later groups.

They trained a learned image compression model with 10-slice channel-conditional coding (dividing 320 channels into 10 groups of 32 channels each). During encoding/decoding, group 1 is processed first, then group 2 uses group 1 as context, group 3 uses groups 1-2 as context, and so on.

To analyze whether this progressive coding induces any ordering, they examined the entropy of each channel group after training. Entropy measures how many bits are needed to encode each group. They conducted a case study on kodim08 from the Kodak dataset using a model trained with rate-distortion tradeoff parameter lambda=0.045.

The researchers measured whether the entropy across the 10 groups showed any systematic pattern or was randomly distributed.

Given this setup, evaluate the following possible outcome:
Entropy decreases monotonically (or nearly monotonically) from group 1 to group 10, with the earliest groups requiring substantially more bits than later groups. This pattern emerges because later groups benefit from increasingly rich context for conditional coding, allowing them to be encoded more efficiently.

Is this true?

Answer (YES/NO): YES